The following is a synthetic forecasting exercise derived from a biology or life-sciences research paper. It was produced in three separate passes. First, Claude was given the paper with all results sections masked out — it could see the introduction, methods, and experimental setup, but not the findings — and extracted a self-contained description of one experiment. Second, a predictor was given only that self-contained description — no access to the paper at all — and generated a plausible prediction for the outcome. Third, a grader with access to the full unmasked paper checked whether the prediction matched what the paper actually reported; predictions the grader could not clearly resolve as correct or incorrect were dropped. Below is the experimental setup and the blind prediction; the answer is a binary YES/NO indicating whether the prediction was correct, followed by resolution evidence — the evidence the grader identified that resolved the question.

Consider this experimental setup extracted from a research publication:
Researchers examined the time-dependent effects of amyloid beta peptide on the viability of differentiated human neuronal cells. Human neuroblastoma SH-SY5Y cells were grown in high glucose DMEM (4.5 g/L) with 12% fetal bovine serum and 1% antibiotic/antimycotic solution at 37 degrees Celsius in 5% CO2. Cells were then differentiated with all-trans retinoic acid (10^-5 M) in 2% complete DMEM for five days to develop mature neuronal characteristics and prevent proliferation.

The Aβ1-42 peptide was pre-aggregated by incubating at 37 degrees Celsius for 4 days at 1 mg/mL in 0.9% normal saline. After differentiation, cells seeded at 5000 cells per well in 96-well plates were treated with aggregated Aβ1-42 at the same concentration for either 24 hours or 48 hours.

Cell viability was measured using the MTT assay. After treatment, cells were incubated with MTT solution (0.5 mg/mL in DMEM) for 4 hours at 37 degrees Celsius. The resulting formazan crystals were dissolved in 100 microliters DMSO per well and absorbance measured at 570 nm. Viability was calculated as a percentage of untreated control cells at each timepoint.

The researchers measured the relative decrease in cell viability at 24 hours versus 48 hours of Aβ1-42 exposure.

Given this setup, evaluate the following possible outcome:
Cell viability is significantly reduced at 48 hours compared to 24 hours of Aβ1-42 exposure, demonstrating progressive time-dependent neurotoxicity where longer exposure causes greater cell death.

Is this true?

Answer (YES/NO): NO